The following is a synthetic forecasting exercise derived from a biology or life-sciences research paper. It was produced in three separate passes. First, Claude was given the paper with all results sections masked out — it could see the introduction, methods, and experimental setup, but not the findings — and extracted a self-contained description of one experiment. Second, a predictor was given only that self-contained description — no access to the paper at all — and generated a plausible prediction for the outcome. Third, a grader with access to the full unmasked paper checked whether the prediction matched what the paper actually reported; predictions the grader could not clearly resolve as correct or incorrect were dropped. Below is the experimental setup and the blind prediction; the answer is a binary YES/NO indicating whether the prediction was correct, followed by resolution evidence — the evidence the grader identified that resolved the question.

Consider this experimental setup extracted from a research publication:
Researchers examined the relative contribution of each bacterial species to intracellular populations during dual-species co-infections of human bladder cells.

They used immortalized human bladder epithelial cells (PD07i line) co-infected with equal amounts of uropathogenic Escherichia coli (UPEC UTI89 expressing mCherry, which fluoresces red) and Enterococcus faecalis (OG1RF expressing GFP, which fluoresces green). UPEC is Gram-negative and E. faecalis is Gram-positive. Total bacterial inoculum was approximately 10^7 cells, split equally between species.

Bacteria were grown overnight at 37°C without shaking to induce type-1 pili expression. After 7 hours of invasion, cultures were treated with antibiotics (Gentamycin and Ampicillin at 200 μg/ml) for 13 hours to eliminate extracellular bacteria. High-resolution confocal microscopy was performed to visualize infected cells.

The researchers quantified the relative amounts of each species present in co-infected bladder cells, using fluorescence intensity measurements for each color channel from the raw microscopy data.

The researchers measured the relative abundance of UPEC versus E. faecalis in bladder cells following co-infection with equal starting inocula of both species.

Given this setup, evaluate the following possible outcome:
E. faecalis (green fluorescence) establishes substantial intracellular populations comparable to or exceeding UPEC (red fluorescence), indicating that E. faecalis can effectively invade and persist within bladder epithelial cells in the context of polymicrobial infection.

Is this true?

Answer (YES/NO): NO